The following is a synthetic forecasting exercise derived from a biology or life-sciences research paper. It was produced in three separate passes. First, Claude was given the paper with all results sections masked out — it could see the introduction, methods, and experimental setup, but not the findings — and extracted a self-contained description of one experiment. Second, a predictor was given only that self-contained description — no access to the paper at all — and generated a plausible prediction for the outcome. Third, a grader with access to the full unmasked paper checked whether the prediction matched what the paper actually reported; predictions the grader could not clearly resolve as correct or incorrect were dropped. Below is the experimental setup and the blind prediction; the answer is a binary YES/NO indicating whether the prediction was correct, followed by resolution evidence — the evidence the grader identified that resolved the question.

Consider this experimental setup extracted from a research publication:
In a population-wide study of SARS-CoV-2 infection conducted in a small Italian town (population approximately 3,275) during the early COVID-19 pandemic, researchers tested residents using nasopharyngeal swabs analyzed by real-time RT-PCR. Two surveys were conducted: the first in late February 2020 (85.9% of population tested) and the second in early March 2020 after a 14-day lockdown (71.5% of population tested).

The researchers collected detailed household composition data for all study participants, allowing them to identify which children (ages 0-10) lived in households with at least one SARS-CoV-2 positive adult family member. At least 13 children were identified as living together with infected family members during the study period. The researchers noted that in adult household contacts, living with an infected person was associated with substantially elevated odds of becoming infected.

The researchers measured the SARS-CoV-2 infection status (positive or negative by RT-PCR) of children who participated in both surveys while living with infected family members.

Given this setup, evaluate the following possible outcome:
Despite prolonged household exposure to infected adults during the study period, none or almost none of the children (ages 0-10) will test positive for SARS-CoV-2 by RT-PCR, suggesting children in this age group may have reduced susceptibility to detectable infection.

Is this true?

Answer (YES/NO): YES